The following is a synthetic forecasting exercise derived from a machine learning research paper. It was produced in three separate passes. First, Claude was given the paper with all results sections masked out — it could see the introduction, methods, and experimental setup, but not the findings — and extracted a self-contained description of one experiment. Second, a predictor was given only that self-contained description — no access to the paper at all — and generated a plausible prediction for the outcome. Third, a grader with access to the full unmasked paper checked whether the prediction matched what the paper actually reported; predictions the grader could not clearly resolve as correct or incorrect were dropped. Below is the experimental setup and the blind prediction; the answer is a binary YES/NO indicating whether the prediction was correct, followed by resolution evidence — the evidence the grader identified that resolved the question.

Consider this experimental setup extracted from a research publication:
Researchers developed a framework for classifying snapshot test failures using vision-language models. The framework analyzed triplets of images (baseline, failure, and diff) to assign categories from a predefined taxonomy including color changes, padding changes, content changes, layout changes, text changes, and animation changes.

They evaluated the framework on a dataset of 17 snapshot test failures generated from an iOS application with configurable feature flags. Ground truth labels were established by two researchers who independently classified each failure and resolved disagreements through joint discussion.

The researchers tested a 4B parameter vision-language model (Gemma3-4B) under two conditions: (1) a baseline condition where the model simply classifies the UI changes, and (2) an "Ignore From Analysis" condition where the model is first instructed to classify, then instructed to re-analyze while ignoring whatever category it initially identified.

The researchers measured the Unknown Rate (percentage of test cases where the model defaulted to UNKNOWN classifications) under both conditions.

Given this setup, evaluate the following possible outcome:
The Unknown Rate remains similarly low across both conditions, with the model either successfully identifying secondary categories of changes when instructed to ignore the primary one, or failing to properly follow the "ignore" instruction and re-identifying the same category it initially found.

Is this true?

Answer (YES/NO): NO